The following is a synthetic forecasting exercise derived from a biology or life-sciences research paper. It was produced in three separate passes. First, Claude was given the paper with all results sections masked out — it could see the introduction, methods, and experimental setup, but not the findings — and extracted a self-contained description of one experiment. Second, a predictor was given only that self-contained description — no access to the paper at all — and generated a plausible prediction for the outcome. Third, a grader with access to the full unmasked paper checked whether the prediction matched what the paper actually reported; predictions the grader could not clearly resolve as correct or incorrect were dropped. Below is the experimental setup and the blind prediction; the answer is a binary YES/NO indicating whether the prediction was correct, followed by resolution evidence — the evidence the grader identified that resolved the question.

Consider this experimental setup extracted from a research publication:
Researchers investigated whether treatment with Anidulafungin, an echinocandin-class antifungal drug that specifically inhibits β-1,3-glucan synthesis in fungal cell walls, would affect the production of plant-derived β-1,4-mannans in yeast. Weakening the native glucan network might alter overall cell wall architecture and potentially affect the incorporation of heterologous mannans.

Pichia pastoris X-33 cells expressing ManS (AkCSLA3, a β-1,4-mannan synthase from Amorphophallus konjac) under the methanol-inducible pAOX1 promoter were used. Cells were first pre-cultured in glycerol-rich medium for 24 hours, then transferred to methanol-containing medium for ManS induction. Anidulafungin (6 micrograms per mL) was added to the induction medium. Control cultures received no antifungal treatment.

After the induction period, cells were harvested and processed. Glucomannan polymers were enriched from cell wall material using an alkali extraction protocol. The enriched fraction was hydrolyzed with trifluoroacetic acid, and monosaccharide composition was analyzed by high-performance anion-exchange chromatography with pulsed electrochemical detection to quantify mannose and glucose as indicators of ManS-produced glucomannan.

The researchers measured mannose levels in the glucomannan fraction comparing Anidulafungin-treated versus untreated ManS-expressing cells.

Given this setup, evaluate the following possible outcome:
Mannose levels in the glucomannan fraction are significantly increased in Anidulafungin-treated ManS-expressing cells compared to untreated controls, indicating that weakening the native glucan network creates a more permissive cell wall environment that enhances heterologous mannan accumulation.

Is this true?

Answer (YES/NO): NO